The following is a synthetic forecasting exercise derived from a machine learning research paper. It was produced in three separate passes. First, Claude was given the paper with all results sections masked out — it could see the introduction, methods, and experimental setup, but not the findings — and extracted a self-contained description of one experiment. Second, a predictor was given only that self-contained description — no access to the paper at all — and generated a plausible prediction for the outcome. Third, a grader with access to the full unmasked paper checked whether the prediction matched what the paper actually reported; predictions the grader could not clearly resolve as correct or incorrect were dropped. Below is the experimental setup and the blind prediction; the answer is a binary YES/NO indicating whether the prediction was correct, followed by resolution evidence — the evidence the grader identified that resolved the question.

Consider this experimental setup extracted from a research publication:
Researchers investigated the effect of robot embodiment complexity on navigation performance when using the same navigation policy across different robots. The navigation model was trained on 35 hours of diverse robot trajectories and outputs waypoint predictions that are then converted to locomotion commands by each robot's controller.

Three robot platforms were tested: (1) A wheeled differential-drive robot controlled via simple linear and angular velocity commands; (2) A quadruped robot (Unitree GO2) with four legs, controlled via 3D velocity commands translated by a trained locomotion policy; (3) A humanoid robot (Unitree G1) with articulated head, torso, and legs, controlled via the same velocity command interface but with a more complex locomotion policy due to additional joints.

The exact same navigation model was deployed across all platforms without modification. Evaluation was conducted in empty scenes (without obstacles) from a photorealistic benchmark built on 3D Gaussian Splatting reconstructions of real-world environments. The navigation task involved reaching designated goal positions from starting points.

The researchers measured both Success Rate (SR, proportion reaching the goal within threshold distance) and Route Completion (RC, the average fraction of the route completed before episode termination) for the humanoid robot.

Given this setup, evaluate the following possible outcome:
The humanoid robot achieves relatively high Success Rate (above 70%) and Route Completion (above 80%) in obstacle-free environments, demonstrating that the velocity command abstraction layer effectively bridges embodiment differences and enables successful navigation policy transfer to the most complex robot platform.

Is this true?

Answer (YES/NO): NO